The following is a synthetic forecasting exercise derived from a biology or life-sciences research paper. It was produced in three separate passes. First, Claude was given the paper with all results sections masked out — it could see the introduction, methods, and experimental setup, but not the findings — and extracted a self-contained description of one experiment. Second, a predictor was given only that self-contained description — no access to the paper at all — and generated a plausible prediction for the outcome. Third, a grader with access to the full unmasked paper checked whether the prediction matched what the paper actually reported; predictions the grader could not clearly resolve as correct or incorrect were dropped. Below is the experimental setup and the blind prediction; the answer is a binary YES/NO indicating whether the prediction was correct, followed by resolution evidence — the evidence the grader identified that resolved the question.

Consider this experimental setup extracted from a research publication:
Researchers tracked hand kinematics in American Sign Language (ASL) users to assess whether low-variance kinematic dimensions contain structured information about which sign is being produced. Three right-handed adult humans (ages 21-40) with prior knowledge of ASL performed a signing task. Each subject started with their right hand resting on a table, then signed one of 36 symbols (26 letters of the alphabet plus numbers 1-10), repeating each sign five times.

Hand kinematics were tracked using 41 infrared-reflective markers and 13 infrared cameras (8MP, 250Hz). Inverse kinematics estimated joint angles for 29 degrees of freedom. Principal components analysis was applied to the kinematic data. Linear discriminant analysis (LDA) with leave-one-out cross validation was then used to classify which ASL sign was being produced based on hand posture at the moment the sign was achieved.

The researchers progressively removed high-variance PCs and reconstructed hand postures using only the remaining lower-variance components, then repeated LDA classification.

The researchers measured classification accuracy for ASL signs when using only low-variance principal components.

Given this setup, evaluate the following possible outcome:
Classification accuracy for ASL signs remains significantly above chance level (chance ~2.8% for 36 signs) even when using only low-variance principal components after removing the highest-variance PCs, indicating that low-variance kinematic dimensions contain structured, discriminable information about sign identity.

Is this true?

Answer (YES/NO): YES